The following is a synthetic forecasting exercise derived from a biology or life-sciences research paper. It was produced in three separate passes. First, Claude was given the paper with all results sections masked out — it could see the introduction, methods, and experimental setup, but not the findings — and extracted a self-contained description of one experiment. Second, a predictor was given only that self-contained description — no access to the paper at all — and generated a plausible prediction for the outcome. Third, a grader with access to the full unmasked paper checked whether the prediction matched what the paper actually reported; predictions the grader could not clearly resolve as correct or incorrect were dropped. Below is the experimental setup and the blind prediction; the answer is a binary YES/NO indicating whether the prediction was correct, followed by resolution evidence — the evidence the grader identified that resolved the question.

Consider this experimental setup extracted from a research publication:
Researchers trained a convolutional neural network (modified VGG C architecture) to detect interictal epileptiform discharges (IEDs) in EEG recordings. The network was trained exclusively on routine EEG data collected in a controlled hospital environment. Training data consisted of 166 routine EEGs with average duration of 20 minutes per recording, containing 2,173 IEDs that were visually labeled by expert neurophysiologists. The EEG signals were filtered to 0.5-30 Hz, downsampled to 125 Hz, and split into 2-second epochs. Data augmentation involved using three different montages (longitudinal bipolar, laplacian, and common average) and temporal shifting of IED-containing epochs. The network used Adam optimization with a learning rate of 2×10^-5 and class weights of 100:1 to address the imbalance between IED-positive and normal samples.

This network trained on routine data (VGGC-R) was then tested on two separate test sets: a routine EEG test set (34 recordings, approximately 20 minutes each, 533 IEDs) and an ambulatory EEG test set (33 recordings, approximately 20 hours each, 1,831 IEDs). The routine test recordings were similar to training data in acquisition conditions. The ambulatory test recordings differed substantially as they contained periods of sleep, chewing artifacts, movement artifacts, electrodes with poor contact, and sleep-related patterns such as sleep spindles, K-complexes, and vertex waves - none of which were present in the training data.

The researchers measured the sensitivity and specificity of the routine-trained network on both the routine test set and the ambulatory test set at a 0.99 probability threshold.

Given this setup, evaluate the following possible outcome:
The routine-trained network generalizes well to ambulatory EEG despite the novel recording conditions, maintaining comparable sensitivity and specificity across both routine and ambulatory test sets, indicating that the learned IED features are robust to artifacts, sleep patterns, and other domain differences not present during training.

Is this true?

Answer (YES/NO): NO